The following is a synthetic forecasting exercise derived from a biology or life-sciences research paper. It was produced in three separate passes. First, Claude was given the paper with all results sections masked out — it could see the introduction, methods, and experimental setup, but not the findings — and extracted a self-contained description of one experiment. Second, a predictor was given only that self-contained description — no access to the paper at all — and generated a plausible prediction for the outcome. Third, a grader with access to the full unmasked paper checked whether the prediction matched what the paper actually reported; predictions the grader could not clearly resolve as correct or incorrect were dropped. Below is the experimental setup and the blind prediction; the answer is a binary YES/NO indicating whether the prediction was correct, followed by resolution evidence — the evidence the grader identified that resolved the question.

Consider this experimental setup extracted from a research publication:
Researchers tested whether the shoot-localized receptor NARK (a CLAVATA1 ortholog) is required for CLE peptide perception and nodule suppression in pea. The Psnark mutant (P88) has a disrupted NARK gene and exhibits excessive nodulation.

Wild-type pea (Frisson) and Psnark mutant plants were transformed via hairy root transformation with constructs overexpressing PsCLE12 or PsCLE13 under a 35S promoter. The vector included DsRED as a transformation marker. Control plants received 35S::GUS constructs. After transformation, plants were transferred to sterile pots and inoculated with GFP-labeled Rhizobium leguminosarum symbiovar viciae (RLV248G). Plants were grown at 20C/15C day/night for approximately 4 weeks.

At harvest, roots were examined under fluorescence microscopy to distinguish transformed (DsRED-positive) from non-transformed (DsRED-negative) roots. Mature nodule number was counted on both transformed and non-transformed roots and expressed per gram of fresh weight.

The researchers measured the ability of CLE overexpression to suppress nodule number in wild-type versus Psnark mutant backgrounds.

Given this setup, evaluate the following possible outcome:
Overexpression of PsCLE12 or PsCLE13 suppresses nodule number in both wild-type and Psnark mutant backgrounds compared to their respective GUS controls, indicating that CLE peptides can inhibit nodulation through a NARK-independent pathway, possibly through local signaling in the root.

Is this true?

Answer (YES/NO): NO